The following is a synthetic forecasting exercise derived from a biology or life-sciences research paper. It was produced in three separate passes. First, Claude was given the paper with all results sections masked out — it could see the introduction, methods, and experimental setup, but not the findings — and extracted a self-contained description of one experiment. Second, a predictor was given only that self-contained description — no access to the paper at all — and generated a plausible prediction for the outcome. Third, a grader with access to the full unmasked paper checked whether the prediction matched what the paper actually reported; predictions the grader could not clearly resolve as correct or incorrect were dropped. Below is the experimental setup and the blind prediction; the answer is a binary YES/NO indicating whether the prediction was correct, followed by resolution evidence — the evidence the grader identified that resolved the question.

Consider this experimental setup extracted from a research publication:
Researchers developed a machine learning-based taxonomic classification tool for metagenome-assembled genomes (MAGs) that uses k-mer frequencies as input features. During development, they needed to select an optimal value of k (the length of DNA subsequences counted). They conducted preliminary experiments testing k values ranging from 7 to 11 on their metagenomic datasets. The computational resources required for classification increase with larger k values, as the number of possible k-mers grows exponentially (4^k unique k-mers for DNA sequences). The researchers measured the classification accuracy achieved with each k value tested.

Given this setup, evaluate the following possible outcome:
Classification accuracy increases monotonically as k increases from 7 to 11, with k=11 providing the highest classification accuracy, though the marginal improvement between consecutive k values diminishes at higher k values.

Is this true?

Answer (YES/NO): NO